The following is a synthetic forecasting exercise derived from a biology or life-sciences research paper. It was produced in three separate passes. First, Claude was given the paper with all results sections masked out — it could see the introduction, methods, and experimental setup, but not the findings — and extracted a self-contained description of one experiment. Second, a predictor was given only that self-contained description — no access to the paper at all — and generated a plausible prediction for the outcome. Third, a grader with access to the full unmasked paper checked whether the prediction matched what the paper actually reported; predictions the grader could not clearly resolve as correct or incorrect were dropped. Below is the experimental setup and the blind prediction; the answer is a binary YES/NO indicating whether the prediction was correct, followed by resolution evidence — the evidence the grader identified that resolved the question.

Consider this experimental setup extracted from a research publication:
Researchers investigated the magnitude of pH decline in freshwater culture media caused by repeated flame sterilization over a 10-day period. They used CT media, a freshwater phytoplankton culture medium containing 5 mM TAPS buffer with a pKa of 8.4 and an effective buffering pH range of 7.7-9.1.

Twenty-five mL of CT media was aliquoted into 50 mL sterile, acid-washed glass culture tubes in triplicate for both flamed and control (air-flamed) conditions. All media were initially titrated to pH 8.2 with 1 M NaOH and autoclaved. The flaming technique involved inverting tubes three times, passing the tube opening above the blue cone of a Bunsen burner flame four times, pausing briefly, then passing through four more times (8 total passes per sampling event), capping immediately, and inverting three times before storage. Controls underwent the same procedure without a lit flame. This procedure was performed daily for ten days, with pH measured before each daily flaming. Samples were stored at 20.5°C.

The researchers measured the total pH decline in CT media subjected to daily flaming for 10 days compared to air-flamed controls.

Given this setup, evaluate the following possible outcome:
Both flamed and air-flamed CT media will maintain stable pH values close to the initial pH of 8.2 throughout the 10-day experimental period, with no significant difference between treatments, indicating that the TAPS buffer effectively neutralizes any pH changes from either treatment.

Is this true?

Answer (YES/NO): NO